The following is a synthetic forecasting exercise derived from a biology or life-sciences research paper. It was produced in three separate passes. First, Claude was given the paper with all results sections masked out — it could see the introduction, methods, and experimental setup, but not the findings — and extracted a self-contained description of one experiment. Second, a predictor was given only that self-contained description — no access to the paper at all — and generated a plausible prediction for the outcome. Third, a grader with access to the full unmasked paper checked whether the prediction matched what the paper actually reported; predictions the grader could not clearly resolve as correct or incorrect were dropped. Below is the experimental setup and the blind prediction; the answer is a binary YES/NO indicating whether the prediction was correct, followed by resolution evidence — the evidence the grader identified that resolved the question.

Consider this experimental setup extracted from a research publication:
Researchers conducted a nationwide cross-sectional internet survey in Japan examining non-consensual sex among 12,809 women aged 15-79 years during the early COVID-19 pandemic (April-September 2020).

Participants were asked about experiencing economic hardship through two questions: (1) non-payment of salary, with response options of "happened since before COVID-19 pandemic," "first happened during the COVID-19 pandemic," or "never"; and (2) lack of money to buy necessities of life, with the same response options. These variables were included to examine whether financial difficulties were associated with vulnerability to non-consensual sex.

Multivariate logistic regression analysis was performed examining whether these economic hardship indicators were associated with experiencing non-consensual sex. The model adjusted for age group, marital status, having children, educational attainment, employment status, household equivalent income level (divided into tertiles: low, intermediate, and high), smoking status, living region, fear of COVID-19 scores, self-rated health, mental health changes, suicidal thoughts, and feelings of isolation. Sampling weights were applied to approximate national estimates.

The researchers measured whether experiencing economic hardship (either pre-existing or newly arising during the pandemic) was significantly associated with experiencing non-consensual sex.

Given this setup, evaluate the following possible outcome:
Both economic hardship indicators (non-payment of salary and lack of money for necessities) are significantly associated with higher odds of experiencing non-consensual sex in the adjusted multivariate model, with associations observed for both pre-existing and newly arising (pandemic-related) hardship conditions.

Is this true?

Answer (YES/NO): NO